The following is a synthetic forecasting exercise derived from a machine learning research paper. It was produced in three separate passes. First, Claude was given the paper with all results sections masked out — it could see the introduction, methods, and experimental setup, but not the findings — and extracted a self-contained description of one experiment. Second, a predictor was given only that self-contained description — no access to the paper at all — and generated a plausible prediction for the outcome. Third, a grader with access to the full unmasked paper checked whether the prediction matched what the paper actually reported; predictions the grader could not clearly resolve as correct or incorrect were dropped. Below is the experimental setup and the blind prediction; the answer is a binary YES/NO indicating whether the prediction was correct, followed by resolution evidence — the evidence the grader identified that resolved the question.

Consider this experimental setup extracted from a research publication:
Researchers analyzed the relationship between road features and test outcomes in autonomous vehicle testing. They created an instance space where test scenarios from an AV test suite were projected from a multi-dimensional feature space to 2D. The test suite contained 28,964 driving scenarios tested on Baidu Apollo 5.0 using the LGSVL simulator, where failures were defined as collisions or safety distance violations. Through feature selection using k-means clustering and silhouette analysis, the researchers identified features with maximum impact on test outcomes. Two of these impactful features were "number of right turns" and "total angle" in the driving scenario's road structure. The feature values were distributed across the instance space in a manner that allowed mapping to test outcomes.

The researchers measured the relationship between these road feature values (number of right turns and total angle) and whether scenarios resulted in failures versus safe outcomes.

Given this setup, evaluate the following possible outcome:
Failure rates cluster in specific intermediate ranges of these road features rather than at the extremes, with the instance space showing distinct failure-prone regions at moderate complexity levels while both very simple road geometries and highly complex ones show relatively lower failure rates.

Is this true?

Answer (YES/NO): NO